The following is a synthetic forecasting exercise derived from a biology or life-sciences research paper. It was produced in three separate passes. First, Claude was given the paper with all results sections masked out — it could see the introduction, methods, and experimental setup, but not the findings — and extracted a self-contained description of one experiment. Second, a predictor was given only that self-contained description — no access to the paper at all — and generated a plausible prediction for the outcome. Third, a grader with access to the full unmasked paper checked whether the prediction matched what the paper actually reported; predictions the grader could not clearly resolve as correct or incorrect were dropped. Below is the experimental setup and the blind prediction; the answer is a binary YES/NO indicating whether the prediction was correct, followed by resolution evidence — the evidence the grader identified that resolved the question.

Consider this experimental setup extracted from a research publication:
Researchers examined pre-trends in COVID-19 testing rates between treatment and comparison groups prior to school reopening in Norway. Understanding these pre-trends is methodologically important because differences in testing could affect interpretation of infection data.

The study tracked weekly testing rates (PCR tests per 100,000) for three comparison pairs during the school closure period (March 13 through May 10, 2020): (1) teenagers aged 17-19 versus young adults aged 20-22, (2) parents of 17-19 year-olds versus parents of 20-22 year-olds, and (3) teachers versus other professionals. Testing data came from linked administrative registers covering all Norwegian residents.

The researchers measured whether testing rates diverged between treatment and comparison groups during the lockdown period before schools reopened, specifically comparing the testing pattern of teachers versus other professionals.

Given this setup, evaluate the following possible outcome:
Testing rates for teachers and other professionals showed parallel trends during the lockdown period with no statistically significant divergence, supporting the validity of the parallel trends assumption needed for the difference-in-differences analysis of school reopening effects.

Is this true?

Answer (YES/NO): NO